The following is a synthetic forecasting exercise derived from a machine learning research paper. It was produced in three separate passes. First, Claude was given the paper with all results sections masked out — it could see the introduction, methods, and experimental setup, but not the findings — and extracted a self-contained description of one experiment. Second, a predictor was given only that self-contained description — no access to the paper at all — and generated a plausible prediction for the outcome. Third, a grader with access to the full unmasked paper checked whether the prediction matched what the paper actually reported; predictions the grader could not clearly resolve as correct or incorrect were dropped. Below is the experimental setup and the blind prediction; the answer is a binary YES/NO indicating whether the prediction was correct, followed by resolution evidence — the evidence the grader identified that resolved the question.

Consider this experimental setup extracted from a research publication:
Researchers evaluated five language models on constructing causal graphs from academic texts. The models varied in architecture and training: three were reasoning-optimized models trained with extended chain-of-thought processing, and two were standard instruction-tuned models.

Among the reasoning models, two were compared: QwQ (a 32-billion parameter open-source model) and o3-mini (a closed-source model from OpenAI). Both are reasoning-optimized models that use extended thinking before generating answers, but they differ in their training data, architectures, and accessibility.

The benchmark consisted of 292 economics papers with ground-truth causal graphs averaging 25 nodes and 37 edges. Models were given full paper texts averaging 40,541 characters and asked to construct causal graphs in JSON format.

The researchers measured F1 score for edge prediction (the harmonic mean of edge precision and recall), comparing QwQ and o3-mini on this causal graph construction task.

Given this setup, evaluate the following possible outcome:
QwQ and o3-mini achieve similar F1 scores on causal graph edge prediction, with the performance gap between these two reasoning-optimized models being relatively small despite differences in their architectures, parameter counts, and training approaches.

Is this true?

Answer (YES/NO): YES